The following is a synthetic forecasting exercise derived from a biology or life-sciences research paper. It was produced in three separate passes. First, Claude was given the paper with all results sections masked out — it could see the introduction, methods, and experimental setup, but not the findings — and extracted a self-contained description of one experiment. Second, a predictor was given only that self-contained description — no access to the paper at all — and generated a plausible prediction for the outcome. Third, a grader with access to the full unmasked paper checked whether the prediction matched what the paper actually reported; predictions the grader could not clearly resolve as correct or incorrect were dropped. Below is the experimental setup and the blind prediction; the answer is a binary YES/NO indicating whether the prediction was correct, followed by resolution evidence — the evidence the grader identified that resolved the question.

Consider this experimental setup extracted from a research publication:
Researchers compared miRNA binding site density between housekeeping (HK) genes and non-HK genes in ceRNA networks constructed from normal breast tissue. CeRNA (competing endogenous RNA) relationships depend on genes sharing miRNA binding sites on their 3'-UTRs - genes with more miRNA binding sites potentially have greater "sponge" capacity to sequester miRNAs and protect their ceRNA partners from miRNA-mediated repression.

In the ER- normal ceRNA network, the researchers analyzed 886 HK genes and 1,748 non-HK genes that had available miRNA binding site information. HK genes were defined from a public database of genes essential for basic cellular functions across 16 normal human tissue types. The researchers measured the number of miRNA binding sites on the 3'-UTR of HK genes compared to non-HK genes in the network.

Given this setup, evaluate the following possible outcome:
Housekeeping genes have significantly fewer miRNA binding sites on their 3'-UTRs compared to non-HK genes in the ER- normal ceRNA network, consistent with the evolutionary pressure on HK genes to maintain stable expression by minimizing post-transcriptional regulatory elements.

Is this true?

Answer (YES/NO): NO